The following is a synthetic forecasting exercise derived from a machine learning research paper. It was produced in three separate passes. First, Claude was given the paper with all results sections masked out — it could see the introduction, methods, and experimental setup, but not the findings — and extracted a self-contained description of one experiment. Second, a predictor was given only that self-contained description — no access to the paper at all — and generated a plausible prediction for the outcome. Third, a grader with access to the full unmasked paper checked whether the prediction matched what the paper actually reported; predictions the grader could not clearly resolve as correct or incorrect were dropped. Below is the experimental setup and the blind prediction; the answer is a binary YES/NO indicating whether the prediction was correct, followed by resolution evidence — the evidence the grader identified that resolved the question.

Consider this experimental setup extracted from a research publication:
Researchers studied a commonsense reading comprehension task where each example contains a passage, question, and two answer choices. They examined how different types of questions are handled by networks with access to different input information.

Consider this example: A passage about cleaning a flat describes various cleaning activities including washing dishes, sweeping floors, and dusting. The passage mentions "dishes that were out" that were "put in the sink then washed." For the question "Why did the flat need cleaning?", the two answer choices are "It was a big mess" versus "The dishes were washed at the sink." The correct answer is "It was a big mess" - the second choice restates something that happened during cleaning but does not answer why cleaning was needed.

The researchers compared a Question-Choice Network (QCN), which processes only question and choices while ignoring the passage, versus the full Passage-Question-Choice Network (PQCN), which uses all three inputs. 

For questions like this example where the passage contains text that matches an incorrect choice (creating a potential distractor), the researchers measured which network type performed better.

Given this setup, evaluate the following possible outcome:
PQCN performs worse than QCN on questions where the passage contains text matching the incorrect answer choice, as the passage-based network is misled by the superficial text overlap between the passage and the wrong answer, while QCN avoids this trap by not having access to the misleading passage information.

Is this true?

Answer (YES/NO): YES